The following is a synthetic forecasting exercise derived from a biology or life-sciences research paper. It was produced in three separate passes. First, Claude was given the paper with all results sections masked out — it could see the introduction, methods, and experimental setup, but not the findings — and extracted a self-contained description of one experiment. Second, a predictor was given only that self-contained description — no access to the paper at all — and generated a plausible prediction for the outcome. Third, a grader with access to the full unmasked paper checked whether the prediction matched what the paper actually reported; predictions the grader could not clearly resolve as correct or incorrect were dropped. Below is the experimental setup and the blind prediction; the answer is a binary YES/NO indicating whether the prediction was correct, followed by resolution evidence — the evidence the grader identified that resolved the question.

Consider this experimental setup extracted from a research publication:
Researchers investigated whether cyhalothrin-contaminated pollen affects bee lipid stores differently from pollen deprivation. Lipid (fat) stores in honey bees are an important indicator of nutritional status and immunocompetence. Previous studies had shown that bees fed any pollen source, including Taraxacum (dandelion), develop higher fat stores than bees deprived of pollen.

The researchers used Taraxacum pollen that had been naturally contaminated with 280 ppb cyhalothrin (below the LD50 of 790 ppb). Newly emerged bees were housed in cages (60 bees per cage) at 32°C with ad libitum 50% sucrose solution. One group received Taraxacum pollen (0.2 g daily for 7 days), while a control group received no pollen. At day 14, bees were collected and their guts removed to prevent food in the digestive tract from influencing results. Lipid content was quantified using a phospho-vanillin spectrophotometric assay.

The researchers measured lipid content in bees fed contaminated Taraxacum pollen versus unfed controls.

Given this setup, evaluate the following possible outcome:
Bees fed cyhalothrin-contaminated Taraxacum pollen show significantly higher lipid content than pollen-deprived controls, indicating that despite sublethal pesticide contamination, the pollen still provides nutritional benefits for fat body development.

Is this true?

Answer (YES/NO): NO